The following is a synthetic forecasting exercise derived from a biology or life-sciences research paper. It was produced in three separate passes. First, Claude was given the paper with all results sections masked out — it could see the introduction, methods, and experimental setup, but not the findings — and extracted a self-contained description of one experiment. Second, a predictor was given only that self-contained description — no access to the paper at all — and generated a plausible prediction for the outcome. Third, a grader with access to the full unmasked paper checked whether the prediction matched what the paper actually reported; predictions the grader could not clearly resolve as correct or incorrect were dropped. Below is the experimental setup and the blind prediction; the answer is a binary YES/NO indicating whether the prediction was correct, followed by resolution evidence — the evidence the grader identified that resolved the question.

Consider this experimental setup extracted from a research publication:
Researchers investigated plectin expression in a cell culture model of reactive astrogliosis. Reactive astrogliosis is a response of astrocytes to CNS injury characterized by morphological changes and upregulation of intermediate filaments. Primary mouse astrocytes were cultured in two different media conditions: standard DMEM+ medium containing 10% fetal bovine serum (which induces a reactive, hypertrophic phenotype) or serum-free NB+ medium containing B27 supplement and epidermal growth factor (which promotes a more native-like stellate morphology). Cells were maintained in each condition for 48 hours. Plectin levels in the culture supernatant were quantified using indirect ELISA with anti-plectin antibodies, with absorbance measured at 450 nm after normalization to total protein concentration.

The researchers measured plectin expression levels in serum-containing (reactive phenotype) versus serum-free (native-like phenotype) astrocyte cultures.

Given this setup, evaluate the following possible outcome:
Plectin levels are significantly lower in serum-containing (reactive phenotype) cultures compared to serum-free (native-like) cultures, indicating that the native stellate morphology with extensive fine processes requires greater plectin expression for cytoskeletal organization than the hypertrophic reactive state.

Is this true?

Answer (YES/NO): NO